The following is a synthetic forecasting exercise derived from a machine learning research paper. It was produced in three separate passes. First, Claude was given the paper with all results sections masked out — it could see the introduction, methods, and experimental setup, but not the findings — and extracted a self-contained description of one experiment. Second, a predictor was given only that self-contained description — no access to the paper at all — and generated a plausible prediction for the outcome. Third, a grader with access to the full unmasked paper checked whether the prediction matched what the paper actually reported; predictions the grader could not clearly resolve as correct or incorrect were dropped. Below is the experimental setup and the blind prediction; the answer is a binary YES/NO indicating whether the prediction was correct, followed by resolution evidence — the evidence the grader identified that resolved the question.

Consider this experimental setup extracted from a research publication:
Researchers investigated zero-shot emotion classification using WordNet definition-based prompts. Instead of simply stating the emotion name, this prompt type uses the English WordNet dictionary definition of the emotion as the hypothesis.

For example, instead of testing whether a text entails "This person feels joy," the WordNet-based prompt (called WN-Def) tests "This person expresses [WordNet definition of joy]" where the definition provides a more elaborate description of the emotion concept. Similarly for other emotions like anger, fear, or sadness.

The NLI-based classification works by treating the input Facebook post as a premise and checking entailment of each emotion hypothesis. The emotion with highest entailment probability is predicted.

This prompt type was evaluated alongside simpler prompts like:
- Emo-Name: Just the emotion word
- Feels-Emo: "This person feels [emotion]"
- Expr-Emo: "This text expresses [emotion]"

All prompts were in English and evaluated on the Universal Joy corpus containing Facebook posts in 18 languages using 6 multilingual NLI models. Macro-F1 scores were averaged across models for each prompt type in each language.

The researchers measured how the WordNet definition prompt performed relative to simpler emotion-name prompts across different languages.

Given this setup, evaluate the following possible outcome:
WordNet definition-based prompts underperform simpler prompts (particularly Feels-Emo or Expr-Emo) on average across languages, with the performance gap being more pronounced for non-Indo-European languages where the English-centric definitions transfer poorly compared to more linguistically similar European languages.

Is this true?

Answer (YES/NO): NO